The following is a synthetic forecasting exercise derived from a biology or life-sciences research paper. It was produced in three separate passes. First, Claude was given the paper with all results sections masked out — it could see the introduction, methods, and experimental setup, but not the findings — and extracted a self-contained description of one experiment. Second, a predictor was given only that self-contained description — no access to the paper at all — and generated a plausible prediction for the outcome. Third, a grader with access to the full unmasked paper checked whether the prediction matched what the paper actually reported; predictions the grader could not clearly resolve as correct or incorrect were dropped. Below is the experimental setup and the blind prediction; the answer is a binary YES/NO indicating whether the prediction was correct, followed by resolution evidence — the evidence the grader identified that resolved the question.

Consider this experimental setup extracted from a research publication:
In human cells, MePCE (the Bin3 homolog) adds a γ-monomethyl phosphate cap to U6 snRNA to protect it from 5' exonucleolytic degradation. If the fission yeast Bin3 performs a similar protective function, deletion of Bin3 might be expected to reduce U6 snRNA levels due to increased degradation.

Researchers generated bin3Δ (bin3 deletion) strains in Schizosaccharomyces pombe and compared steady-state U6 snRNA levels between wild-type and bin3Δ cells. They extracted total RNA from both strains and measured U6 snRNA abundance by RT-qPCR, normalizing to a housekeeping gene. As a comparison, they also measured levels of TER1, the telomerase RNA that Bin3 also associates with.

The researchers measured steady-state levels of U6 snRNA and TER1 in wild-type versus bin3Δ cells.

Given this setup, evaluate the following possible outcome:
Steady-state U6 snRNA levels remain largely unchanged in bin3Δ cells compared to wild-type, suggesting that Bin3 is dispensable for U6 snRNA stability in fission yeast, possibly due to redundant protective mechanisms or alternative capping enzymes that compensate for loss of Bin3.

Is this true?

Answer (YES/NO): YES